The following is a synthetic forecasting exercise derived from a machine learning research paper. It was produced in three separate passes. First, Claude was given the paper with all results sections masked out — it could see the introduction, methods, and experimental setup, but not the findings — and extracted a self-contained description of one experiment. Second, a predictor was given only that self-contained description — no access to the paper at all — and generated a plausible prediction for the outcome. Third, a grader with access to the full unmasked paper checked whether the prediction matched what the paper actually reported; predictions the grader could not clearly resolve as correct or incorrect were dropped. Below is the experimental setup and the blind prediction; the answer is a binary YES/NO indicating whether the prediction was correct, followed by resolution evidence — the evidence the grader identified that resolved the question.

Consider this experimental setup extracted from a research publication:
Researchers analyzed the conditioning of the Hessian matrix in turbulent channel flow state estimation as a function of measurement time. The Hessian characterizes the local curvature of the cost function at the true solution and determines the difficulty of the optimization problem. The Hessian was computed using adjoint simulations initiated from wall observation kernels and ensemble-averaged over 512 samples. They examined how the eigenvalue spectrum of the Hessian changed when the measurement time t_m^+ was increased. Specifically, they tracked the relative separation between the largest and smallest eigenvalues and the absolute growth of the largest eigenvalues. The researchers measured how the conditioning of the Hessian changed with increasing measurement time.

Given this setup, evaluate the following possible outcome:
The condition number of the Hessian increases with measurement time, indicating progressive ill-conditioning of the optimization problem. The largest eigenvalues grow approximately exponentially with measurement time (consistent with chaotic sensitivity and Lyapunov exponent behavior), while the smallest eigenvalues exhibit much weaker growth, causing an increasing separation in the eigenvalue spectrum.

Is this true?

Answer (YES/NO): YES